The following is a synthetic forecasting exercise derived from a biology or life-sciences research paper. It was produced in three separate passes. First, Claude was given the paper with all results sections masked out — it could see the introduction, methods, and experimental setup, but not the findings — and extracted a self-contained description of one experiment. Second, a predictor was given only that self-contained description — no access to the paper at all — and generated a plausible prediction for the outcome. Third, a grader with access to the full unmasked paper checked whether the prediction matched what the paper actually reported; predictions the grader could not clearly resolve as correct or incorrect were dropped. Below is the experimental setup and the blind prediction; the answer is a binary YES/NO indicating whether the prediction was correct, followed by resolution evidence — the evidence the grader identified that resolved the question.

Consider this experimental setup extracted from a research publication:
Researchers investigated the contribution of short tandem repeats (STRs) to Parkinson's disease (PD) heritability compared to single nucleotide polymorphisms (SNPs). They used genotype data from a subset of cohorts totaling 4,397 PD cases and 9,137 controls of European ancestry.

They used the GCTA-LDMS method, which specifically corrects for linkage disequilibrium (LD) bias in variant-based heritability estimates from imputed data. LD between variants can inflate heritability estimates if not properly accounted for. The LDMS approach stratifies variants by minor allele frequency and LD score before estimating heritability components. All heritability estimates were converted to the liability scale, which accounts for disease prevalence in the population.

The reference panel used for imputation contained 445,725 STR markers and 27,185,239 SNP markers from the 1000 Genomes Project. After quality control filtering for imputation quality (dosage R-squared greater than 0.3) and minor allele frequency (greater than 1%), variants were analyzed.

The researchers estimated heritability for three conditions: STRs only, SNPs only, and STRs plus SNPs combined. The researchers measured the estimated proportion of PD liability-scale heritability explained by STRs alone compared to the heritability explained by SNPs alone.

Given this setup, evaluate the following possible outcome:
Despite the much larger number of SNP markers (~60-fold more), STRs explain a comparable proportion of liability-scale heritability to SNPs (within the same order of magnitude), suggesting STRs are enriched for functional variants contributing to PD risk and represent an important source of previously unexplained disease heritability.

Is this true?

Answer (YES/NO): YES